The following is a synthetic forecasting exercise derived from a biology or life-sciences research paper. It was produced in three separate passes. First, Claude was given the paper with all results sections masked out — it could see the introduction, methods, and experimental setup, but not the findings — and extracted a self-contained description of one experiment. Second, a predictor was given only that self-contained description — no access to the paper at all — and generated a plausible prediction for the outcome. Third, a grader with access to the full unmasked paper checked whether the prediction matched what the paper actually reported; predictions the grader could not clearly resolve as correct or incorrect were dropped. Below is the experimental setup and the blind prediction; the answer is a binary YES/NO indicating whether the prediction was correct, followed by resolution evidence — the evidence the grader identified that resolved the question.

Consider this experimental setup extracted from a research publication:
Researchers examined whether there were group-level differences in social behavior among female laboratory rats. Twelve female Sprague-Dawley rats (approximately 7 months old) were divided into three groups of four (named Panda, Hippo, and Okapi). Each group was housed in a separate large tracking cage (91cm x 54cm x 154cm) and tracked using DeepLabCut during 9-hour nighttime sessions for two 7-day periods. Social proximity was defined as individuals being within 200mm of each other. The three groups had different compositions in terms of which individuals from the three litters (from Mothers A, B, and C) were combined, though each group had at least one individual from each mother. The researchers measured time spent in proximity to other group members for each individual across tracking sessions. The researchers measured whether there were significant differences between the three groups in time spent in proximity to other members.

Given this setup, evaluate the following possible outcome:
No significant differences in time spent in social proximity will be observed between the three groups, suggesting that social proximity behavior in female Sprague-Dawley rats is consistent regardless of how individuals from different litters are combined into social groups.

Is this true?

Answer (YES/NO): NO